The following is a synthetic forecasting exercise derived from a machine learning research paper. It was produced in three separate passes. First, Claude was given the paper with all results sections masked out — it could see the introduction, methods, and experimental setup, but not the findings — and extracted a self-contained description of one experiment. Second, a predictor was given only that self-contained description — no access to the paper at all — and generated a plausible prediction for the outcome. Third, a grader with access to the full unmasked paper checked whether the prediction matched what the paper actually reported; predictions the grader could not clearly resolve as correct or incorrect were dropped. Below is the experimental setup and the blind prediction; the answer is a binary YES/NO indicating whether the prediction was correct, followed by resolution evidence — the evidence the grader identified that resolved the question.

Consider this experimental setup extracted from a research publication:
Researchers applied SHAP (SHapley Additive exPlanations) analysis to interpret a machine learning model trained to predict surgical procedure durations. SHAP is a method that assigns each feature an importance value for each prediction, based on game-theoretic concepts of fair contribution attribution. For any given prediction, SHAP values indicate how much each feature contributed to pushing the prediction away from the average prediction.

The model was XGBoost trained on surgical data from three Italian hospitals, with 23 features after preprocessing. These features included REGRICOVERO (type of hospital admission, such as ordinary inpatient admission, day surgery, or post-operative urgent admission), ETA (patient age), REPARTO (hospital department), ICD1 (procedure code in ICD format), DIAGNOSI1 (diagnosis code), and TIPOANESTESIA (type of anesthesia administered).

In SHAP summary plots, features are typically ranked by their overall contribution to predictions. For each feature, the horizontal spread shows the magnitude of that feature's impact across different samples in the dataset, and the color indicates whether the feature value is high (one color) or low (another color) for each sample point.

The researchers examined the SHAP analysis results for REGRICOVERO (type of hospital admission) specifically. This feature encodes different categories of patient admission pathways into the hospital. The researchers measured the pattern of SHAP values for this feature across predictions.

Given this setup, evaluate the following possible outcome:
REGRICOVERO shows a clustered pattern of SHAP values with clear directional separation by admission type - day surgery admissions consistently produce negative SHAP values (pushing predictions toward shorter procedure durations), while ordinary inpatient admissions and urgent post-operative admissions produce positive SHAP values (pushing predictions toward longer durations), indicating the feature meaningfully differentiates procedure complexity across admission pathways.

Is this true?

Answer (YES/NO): NO